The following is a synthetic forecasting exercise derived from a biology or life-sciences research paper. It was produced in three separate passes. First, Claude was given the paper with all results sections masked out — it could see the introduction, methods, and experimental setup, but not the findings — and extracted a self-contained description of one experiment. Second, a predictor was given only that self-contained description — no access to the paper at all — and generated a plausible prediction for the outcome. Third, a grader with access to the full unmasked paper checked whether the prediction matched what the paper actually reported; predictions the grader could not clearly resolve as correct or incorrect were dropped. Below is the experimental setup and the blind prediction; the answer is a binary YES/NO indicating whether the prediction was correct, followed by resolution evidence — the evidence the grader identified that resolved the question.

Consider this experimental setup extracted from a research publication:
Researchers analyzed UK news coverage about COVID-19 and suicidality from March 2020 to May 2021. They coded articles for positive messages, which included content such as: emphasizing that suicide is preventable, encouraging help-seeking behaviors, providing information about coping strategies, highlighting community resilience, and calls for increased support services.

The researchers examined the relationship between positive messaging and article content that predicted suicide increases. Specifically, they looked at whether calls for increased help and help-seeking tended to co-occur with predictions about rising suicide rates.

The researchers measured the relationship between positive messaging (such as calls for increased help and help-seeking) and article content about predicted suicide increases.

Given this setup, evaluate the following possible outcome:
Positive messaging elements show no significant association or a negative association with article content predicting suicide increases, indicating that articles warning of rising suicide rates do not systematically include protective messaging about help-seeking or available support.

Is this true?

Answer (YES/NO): NO